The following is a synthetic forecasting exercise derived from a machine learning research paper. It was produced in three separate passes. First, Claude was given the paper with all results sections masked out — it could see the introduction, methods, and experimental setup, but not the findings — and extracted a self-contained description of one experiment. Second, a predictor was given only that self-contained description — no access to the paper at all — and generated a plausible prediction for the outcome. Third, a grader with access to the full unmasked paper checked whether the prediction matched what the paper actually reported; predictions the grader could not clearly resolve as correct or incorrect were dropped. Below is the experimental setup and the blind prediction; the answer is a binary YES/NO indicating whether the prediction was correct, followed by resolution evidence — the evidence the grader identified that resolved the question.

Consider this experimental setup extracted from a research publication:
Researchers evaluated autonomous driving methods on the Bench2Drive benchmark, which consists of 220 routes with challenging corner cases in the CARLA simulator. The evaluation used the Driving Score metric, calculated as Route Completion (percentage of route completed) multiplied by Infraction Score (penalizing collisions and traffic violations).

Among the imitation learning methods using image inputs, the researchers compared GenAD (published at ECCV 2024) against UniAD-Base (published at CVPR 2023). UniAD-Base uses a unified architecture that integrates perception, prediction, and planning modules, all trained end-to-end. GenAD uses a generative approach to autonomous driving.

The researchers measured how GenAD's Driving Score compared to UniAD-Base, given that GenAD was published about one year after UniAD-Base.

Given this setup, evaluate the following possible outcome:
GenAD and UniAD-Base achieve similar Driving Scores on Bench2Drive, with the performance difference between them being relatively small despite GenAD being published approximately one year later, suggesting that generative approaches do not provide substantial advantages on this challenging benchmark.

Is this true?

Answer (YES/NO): YES